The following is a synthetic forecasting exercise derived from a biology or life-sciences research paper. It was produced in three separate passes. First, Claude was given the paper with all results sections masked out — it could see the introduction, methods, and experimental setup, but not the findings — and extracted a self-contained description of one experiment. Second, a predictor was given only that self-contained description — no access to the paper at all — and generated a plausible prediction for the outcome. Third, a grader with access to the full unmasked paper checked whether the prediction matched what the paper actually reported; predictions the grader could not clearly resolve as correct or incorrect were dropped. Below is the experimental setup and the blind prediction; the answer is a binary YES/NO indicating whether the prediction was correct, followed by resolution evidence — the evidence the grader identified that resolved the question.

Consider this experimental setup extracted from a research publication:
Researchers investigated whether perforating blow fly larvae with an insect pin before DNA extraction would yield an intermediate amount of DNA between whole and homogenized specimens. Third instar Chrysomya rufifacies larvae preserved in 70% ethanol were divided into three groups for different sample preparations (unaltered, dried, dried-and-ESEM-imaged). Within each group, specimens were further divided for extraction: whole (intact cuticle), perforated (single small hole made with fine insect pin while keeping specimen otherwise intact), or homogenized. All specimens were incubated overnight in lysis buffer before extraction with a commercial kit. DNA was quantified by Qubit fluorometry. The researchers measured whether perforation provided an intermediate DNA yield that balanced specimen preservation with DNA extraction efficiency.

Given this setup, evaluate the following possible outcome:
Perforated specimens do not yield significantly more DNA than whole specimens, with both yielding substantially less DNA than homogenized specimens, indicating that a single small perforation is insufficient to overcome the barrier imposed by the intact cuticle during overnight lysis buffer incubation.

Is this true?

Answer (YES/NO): NO